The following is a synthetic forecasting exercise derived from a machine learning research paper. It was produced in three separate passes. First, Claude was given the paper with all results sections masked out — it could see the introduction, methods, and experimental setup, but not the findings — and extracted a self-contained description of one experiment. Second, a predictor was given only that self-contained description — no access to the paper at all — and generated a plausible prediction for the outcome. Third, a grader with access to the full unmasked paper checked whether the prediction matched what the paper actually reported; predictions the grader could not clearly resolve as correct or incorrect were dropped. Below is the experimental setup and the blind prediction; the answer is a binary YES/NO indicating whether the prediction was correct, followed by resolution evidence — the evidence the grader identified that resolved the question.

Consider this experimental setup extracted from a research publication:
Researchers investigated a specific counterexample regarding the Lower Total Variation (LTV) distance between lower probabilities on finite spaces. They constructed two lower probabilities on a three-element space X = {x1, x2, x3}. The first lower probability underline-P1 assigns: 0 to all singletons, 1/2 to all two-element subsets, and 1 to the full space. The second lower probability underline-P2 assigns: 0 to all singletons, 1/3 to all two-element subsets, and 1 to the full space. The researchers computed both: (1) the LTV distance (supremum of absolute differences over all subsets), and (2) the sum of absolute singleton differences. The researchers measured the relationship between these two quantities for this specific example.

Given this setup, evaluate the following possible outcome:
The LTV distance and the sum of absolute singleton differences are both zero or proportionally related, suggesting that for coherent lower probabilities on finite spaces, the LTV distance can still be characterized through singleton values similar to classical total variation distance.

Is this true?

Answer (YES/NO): NO